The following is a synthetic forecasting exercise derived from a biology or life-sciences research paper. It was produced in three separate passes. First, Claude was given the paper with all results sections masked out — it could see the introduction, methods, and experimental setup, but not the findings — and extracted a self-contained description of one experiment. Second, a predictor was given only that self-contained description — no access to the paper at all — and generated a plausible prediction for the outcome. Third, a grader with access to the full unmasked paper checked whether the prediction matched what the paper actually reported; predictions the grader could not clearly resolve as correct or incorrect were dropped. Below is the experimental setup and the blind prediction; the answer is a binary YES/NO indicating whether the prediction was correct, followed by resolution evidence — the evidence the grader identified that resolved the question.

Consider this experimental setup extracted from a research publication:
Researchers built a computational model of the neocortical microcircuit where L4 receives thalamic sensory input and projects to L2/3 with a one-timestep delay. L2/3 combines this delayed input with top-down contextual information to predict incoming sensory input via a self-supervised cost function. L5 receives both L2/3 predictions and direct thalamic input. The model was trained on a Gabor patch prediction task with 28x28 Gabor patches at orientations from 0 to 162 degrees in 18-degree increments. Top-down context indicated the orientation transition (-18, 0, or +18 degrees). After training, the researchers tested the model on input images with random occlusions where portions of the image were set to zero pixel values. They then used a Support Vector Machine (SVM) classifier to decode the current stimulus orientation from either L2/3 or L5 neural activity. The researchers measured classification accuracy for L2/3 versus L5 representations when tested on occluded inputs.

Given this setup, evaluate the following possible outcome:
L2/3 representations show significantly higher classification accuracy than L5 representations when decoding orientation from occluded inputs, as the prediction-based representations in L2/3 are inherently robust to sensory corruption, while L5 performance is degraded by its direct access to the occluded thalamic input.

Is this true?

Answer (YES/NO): YES